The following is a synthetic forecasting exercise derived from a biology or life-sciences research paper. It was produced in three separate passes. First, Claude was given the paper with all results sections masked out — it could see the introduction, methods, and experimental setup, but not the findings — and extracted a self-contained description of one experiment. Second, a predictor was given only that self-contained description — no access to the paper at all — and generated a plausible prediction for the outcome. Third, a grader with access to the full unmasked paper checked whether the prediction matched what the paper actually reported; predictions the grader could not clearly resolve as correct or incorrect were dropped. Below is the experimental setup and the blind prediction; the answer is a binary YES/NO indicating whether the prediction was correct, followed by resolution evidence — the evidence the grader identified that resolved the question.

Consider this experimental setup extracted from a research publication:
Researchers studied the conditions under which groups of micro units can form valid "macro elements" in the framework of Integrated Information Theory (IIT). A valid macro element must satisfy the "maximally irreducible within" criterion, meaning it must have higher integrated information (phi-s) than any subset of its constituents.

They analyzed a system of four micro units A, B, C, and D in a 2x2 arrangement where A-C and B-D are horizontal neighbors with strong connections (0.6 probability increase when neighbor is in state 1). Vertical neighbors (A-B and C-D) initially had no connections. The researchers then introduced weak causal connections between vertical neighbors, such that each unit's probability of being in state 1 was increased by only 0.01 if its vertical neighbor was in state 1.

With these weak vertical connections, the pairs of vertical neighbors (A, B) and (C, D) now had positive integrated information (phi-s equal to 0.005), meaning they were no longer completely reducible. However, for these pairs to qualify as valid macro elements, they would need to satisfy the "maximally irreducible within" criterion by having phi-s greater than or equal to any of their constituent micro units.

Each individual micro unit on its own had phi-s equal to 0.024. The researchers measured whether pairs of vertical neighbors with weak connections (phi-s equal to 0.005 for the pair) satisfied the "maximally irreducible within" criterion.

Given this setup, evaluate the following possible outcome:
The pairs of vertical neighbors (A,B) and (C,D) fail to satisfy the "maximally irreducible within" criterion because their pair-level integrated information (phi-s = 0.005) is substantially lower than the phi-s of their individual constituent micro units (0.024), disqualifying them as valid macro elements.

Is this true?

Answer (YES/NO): YES